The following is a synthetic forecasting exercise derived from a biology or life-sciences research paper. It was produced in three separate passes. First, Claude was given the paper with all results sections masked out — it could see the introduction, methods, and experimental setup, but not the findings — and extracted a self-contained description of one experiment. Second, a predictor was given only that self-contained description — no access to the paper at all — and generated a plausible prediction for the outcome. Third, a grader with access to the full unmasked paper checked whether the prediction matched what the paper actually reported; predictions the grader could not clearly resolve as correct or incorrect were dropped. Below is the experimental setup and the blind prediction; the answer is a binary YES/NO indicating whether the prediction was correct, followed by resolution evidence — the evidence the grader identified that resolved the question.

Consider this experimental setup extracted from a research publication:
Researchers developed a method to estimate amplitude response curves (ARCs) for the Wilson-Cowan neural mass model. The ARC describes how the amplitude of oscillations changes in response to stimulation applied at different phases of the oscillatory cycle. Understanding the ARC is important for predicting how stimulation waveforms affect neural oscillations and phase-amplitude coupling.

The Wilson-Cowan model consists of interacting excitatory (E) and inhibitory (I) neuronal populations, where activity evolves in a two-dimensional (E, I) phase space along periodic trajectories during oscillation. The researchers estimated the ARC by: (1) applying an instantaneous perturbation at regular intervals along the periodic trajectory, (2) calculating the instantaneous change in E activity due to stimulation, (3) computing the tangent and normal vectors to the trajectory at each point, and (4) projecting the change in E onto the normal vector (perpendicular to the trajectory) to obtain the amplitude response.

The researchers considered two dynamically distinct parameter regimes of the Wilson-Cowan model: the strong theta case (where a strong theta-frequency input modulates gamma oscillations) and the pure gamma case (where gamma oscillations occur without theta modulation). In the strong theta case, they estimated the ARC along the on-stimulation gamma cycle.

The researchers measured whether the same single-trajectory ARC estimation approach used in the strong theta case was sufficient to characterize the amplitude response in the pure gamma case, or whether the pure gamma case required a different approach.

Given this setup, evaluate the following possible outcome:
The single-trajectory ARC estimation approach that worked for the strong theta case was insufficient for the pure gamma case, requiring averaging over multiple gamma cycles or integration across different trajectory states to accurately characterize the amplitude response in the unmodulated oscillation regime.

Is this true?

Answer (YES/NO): YES